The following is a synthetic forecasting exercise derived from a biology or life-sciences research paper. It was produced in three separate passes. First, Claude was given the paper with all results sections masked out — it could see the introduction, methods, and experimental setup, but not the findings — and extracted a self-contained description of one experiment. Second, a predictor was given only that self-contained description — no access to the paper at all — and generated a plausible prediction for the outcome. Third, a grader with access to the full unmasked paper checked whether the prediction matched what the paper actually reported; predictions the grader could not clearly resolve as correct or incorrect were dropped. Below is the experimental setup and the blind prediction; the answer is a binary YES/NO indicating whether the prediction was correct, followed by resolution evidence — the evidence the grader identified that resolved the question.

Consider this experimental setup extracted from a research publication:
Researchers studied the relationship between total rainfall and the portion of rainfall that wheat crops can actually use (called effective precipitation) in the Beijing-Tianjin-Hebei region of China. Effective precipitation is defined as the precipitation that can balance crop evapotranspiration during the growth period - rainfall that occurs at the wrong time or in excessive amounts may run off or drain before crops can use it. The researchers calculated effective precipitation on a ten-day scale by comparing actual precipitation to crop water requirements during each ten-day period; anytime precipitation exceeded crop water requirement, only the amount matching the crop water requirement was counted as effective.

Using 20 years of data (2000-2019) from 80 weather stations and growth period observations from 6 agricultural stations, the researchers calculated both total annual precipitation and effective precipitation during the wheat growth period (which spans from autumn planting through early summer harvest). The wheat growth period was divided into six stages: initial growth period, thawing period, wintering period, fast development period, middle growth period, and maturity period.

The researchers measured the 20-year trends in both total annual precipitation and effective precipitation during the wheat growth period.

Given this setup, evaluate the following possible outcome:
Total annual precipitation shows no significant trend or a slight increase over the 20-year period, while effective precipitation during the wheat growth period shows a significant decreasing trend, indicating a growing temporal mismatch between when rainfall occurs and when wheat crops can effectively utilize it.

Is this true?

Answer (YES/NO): NO